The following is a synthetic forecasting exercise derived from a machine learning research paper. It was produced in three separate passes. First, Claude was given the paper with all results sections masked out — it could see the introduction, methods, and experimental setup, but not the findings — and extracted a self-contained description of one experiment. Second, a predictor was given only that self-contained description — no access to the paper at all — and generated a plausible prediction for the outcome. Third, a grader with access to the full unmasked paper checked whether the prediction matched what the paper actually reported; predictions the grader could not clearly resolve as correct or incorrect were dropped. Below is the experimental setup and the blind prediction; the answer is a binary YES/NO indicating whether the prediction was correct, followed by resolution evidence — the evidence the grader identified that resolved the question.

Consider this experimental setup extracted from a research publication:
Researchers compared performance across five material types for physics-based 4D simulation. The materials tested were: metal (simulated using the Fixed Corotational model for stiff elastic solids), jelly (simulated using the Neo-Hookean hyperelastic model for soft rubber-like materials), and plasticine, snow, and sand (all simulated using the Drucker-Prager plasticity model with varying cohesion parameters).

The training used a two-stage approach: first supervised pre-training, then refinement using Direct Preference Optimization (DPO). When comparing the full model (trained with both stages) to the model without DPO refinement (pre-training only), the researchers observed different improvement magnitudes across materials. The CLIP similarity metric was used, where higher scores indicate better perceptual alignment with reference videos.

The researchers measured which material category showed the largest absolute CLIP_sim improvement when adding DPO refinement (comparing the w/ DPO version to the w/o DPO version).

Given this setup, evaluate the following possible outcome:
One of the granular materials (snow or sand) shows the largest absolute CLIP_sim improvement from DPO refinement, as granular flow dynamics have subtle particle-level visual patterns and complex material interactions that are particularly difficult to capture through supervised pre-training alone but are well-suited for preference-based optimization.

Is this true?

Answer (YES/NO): NO